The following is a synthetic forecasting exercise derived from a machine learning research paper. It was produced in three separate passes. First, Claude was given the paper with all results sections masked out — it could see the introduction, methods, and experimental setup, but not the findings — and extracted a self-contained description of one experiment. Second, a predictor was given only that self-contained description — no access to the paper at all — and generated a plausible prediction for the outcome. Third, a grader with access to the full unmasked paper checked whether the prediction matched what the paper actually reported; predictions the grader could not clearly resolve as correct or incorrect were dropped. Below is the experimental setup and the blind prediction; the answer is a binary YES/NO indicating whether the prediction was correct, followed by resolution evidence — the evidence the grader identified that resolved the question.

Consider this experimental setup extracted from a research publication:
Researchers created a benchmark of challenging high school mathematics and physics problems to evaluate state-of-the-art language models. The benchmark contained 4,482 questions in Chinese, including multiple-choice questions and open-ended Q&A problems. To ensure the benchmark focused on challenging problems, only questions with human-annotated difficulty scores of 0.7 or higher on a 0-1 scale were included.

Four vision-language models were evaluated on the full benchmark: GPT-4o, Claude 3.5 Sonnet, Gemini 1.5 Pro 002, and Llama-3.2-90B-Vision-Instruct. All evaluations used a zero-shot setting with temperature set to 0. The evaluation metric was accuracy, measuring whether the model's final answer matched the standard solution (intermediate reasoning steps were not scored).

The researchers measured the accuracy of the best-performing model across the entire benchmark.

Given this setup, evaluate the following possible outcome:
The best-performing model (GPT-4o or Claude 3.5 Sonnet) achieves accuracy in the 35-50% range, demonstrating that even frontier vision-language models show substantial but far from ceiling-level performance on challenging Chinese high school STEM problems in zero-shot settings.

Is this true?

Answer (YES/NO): NO